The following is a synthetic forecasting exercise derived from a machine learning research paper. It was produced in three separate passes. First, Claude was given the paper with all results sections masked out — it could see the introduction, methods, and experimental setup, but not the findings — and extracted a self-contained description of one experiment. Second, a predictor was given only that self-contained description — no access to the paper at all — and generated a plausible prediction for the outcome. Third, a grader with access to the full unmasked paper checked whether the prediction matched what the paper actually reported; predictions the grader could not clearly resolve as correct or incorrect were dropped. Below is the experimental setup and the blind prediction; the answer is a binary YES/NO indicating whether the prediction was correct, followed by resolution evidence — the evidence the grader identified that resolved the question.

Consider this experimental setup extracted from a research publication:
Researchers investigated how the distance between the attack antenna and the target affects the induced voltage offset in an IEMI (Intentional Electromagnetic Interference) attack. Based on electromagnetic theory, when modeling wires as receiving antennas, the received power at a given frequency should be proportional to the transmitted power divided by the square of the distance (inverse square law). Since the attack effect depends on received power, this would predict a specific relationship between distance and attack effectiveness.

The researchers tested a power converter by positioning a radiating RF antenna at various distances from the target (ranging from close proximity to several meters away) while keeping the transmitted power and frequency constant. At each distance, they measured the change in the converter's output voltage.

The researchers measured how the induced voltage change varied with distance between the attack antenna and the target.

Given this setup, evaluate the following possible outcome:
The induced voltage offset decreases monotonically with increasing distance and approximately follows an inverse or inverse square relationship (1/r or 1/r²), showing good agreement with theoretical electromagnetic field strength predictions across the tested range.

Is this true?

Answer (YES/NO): YES